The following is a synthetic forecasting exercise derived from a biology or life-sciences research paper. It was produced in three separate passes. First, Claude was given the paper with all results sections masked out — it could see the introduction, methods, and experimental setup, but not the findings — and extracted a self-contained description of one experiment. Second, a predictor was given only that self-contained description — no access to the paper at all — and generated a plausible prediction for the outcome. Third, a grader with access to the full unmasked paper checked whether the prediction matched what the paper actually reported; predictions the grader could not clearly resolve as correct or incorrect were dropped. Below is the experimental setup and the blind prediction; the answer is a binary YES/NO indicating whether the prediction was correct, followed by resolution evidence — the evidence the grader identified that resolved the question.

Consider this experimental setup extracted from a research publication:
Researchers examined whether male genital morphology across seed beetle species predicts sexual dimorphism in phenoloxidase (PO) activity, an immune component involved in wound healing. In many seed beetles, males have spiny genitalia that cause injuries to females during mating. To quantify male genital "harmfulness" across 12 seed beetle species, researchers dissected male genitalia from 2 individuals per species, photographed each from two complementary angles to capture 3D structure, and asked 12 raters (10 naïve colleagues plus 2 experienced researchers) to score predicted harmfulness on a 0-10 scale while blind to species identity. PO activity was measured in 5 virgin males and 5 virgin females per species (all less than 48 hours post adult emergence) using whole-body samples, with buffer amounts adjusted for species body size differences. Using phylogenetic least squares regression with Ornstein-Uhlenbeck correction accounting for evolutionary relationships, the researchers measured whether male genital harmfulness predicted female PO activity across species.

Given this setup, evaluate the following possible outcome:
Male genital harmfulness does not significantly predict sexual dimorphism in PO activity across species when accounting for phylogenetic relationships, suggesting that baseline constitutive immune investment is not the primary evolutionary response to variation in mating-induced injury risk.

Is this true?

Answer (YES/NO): NO